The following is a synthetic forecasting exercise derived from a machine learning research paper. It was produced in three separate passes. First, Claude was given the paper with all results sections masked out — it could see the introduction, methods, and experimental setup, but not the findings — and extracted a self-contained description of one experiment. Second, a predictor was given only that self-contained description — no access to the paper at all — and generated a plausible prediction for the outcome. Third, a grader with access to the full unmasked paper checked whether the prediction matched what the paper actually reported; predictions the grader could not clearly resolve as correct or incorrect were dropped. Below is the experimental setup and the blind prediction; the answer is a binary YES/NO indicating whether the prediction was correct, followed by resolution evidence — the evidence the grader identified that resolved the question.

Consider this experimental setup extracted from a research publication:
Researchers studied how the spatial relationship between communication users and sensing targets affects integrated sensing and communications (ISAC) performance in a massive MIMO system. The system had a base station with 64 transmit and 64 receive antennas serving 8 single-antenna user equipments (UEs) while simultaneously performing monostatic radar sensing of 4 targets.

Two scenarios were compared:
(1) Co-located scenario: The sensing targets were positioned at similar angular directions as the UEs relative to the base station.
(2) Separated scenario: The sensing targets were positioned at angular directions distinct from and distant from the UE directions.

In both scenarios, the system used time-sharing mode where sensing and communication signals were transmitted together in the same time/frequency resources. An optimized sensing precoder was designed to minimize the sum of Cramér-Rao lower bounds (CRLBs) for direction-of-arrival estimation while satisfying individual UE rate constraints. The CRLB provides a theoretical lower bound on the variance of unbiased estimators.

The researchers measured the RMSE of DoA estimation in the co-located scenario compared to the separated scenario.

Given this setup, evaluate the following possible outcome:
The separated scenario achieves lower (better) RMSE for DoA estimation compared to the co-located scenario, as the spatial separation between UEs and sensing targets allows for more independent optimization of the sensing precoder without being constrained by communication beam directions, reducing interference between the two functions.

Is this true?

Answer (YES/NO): NO